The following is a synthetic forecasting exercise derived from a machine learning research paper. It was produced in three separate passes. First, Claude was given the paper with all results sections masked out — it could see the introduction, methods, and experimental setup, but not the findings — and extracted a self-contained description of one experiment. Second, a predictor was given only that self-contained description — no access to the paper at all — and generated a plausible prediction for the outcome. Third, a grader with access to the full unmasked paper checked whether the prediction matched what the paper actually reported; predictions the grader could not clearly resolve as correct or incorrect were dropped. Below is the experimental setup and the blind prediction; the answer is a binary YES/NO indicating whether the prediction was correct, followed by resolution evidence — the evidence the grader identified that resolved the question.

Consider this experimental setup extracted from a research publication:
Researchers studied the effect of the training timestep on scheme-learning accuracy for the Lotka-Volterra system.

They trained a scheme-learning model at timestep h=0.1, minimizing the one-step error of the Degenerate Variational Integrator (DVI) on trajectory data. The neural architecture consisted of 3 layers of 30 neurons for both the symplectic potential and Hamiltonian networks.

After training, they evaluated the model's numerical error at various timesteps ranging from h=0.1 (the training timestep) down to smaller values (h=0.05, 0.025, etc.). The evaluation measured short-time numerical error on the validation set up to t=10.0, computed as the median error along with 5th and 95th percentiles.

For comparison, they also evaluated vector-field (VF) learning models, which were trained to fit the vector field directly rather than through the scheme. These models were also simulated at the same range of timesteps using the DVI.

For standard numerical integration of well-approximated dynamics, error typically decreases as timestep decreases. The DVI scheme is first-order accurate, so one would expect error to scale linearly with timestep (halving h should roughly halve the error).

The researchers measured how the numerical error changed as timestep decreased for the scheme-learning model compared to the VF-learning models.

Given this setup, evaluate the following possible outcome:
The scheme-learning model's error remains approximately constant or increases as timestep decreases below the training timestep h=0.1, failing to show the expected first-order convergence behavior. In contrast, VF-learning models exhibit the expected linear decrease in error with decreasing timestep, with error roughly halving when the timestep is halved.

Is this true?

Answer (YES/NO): YES